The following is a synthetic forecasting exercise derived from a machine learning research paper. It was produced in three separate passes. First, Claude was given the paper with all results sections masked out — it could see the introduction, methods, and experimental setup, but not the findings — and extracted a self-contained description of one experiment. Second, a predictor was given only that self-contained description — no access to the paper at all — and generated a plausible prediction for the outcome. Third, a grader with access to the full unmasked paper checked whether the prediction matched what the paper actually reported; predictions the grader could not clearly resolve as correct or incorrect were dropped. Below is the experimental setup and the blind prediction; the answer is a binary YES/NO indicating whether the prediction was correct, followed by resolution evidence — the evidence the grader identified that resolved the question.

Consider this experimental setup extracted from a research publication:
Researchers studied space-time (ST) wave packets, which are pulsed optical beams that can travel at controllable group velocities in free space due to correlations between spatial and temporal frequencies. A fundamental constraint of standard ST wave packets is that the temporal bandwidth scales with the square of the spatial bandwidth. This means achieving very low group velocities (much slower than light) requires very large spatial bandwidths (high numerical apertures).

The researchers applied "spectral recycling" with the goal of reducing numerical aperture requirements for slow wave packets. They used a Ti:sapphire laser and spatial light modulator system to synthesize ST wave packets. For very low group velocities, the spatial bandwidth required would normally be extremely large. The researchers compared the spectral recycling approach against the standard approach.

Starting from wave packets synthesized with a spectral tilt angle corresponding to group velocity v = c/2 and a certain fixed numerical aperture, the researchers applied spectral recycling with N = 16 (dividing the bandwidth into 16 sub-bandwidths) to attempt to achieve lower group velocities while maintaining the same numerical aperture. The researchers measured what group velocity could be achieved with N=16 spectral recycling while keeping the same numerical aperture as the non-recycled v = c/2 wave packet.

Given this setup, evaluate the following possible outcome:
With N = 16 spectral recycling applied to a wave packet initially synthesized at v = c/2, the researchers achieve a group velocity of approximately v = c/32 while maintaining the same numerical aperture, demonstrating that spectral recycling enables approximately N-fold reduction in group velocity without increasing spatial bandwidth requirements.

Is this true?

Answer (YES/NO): NO